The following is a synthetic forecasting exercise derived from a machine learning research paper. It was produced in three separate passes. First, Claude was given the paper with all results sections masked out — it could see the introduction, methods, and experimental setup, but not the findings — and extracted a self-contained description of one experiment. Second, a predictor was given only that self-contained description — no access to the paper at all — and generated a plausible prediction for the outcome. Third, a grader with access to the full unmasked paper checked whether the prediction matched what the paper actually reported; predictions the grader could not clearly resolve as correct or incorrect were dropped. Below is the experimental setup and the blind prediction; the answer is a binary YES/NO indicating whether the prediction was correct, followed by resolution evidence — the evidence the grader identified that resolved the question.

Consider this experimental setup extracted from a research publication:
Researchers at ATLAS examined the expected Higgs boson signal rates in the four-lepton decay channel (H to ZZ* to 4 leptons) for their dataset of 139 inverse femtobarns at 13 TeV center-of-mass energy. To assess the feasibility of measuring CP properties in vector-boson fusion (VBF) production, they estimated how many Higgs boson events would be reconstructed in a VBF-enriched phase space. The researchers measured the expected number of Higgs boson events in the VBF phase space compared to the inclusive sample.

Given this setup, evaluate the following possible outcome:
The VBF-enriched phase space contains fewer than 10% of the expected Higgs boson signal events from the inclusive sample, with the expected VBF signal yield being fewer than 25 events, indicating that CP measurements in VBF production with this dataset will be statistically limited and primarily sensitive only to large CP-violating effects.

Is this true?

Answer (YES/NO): YES